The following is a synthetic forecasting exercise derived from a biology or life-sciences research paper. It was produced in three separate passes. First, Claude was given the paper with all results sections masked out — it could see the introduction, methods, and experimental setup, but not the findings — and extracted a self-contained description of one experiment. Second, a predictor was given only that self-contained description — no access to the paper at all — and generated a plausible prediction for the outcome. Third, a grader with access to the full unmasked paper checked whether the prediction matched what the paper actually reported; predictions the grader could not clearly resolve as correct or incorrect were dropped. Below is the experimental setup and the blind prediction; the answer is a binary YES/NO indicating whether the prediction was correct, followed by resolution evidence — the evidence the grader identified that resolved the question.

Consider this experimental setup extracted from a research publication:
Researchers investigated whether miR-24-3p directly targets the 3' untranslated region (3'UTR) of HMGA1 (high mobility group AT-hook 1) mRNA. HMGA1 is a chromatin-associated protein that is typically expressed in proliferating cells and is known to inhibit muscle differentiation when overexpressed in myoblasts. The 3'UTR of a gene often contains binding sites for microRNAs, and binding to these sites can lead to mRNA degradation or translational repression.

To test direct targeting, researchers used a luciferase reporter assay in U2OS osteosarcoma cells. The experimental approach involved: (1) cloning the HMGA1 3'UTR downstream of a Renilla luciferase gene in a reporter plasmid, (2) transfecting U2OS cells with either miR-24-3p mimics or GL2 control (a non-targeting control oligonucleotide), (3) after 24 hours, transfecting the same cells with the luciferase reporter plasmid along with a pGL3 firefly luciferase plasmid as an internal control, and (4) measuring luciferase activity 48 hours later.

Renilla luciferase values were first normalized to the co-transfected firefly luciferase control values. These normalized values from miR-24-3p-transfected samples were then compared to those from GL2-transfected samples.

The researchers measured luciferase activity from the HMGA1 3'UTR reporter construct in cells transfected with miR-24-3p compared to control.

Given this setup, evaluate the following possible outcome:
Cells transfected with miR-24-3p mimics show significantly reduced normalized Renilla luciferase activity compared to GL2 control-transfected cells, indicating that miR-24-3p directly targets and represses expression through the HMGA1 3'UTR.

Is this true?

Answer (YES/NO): YES